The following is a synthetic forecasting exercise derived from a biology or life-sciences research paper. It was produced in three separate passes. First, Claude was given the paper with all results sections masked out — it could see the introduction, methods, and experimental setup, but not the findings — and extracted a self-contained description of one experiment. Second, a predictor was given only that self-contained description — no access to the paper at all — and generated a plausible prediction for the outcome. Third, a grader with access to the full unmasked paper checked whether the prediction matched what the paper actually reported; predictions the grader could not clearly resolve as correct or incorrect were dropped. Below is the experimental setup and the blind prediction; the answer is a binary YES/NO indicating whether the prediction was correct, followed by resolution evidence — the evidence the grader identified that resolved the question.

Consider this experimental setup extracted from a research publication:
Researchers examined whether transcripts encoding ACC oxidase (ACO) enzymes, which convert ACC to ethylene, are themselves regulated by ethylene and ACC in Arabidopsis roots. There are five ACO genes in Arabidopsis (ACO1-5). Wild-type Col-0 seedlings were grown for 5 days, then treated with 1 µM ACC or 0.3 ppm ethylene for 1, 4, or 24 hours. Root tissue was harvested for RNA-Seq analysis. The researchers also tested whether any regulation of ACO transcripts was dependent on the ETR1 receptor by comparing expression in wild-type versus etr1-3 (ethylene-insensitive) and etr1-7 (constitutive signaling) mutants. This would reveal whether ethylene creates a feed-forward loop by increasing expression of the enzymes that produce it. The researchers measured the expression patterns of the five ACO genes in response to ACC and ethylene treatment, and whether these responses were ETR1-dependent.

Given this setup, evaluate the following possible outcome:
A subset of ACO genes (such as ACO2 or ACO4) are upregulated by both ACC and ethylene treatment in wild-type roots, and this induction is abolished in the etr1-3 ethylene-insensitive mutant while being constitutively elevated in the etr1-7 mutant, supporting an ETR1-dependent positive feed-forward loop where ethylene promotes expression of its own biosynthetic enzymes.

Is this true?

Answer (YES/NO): NO